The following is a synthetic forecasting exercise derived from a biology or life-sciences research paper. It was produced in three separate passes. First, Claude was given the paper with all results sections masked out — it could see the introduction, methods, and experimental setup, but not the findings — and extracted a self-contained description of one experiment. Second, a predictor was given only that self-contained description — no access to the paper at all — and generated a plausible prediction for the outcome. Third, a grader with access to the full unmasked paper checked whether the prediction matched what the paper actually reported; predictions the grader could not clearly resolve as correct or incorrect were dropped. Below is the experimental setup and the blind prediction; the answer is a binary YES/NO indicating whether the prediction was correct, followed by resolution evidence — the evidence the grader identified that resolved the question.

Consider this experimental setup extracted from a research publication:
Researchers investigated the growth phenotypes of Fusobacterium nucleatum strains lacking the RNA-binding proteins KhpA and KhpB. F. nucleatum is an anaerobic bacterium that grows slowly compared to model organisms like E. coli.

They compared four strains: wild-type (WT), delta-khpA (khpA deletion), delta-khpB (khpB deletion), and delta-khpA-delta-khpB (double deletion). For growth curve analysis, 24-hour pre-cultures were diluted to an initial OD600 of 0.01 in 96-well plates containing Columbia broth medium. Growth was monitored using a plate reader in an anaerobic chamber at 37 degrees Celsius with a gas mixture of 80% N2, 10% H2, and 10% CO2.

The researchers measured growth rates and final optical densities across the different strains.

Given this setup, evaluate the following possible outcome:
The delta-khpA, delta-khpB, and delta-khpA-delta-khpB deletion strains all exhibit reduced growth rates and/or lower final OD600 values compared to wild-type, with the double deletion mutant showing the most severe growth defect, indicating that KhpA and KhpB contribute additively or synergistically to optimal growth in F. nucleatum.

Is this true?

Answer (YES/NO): NO